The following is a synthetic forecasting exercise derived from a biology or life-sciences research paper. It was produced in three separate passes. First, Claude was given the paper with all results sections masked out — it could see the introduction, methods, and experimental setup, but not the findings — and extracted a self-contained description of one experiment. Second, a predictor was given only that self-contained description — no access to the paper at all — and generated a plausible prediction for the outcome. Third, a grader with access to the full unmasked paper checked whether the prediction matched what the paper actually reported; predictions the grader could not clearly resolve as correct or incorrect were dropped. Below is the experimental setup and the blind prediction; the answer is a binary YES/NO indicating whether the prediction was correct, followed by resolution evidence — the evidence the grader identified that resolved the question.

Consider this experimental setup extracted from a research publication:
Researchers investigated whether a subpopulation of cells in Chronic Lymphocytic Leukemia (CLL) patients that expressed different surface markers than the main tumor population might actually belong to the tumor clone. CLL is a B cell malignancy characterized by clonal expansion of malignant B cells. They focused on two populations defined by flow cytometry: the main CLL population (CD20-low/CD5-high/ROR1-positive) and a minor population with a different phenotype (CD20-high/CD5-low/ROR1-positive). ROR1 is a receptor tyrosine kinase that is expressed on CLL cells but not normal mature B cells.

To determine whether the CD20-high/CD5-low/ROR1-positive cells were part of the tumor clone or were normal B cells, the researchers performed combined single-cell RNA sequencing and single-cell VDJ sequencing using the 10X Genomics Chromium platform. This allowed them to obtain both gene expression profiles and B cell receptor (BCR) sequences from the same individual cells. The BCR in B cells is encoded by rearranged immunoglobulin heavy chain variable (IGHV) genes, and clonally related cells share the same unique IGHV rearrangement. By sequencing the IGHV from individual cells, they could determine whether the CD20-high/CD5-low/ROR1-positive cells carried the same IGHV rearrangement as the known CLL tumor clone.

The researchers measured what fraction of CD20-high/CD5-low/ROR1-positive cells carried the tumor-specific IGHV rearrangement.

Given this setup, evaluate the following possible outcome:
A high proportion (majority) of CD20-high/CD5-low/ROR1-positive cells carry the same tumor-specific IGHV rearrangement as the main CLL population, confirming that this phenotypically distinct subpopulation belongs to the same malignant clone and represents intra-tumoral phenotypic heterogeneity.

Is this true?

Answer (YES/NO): NO